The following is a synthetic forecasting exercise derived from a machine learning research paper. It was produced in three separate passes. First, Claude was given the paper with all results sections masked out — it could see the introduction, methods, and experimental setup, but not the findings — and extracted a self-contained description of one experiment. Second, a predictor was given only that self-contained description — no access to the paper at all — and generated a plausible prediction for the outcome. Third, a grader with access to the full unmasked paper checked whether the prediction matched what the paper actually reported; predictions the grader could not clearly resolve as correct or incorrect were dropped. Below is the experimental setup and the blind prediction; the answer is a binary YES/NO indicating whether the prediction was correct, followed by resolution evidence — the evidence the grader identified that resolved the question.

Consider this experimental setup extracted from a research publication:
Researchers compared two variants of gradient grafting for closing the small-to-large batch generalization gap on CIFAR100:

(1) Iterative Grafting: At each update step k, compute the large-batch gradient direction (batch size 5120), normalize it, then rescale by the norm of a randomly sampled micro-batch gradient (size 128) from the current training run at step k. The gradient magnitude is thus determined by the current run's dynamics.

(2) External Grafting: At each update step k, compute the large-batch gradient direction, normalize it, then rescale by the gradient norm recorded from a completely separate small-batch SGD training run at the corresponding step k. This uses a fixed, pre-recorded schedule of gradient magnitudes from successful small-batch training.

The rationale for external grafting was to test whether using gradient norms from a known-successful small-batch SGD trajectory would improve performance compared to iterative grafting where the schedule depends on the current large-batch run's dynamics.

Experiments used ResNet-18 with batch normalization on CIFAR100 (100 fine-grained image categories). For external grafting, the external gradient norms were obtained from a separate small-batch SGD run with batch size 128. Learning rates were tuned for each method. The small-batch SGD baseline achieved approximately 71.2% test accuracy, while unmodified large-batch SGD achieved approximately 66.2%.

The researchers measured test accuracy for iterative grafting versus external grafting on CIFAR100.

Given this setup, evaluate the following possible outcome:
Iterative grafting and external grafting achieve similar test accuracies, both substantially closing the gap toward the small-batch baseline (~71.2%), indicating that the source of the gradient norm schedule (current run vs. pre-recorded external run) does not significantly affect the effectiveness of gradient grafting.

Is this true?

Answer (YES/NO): NO